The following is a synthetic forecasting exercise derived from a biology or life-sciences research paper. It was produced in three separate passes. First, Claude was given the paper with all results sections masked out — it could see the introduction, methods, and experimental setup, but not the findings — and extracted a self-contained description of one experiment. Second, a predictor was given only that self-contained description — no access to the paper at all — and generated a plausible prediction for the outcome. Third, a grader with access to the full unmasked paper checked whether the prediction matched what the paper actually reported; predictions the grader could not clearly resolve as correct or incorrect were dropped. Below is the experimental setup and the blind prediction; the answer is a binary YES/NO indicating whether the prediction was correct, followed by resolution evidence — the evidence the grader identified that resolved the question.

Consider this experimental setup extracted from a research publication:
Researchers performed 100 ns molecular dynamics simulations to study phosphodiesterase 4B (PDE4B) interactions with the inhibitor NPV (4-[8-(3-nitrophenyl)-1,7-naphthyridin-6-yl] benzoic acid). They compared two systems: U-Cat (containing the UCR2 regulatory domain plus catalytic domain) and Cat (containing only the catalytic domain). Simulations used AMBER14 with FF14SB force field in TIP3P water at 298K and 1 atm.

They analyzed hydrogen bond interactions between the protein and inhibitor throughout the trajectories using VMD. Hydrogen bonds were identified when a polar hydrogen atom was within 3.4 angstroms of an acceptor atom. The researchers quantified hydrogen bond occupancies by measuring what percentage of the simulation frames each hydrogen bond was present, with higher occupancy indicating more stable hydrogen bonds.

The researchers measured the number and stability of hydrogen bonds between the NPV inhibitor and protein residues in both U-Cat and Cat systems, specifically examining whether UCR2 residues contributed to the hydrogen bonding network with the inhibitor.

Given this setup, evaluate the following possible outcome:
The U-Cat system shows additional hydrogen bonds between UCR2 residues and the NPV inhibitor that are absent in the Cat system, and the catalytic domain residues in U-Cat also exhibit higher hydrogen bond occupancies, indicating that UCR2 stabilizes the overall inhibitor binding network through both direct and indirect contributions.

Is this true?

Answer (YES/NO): YES